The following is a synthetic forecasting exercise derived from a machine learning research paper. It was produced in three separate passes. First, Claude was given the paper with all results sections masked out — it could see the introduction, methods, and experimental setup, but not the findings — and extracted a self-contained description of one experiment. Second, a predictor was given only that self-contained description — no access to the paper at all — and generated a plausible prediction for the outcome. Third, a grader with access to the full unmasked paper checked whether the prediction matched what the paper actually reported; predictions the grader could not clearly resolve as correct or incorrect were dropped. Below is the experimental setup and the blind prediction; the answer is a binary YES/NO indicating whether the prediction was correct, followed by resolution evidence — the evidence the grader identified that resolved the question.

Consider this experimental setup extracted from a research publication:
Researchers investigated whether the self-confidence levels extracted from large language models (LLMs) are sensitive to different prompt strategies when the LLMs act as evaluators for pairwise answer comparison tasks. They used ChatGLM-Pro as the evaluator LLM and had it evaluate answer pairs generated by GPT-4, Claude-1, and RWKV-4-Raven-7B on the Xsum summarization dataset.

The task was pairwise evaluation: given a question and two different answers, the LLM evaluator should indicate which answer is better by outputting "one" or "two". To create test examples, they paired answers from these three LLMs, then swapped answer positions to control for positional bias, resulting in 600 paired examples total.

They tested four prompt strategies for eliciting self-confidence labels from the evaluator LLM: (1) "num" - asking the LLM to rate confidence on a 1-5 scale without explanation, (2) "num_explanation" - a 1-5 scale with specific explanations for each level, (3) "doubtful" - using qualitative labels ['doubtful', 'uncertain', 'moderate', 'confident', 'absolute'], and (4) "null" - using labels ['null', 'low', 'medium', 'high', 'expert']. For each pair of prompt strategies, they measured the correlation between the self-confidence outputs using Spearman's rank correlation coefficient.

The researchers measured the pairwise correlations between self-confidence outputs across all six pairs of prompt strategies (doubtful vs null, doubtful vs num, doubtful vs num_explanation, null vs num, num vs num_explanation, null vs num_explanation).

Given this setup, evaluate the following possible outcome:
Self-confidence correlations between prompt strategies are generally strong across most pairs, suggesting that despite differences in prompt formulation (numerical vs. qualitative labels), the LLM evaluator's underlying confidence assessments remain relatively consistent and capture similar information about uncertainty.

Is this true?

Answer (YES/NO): NO